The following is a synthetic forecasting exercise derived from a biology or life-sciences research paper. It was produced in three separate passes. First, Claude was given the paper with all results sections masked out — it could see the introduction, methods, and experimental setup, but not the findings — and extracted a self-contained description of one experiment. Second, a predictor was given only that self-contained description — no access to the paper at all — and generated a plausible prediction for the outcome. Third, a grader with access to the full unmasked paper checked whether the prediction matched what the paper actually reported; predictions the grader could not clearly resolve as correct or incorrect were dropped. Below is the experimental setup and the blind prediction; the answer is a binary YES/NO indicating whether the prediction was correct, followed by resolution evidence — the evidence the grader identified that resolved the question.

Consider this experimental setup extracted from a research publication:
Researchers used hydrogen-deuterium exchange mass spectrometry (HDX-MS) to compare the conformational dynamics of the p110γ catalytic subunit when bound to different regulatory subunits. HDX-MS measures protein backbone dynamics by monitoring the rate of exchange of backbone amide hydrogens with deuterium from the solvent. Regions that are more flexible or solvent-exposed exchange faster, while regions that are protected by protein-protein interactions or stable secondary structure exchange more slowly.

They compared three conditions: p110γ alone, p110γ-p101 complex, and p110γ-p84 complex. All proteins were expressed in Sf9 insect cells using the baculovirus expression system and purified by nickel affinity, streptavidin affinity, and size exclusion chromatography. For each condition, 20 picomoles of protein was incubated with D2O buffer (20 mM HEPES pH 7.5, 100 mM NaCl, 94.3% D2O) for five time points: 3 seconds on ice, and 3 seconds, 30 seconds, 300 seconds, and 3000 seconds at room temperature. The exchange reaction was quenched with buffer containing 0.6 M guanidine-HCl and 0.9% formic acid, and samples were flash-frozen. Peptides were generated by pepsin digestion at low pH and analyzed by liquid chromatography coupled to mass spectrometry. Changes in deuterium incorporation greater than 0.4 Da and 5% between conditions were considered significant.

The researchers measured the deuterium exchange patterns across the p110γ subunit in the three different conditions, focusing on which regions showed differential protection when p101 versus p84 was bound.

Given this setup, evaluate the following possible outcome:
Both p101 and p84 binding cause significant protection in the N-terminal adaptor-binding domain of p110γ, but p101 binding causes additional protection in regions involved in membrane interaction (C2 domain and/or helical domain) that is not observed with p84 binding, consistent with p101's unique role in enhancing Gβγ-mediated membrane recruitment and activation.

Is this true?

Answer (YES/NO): NO